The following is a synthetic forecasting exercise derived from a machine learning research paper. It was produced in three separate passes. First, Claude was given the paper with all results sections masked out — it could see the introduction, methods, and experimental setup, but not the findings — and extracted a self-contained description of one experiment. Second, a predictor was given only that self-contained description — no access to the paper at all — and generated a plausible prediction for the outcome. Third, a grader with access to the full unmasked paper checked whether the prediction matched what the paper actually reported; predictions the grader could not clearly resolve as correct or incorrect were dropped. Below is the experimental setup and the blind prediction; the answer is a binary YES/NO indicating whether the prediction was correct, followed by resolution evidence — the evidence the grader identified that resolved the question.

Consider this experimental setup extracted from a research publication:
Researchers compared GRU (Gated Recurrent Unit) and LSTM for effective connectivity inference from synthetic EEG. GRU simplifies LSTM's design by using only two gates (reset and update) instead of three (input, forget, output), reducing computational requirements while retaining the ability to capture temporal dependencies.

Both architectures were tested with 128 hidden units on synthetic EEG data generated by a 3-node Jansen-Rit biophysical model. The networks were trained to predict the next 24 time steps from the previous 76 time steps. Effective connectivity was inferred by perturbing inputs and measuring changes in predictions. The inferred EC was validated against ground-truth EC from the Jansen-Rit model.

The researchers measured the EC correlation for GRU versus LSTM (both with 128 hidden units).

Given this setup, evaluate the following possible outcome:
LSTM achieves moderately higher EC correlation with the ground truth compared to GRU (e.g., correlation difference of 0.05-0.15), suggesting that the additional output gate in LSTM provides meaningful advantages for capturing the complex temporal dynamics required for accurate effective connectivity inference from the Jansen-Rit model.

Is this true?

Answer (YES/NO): NO